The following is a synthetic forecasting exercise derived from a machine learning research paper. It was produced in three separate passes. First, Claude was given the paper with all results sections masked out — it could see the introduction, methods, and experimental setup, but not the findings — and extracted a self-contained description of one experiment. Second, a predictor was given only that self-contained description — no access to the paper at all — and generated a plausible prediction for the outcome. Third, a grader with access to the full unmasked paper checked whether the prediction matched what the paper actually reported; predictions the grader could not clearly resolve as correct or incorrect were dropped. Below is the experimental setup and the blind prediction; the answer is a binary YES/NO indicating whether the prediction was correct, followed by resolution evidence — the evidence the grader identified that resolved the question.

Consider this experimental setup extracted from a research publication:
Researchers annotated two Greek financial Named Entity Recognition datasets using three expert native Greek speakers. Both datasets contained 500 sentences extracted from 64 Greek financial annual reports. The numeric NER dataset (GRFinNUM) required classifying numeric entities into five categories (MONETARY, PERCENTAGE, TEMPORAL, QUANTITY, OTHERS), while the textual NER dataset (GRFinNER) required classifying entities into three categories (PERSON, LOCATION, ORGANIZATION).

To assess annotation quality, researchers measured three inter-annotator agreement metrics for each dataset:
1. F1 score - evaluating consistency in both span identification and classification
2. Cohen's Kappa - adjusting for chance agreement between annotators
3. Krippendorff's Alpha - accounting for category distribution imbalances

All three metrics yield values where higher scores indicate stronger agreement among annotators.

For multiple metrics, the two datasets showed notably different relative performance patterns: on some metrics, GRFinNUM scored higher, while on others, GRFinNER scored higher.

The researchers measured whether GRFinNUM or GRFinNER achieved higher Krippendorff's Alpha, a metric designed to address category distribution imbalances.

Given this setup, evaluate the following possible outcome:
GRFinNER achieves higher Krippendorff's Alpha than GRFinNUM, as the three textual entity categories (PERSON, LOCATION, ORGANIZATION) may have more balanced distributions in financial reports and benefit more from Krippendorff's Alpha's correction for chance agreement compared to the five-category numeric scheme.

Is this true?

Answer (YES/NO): NO